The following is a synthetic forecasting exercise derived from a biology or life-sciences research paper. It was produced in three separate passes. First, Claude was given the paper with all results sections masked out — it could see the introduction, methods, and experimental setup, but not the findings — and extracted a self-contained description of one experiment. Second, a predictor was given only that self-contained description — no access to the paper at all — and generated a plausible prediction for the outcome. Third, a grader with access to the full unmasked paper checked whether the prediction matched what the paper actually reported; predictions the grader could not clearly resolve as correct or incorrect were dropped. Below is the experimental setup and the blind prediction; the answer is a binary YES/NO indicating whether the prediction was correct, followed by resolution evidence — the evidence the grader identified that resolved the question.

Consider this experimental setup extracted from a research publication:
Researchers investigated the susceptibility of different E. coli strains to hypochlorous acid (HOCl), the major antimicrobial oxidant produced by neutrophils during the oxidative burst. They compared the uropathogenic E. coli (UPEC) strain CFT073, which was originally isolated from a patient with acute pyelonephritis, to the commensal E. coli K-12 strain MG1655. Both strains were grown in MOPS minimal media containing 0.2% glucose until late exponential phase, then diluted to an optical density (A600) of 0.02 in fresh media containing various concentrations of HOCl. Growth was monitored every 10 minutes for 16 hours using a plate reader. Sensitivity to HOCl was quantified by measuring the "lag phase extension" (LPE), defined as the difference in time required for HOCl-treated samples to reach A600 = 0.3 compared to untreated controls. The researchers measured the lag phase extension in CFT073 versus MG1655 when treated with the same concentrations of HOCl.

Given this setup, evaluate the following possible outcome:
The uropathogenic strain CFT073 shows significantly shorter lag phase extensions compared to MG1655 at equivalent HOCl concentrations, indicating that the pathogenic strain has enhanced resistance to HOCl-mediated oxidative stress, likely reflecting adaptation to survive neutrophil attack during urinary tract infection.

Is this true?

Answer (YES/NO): YES